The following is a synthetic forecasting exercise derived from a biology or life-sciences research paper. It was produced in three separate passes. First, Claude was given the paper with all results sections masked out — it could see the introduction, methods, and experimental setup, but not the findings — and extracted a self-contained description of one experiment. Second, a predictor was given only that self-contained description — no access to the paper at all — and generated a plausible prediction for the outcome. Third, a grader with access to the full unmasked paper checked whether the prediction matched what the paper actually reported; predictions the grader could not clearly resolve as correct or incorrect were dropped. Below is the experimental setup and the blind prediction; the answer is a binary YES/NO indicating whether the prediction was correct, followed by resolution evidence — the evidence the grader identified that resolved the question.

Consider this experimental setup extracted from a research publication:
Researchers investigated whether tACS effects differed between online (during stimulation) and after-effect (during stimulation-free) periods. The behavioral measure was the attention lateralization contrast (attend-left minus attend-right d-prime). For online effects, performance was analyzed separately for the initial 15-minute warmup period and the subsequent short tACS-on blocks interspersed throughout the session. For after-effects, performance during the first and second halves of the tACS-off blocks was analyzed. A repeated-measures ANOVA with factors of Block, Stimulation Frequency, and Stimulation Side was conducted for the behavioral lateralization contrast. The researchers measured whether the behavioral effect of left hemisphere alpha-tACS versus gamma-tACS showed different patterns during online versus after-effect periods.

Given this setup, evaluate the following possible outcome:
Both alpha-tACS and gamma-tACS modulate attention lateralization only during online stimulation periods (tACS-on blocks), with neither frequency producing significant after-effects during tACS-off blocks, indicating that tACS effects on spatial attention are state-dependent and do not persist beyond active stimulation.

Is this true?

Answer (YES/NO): NO